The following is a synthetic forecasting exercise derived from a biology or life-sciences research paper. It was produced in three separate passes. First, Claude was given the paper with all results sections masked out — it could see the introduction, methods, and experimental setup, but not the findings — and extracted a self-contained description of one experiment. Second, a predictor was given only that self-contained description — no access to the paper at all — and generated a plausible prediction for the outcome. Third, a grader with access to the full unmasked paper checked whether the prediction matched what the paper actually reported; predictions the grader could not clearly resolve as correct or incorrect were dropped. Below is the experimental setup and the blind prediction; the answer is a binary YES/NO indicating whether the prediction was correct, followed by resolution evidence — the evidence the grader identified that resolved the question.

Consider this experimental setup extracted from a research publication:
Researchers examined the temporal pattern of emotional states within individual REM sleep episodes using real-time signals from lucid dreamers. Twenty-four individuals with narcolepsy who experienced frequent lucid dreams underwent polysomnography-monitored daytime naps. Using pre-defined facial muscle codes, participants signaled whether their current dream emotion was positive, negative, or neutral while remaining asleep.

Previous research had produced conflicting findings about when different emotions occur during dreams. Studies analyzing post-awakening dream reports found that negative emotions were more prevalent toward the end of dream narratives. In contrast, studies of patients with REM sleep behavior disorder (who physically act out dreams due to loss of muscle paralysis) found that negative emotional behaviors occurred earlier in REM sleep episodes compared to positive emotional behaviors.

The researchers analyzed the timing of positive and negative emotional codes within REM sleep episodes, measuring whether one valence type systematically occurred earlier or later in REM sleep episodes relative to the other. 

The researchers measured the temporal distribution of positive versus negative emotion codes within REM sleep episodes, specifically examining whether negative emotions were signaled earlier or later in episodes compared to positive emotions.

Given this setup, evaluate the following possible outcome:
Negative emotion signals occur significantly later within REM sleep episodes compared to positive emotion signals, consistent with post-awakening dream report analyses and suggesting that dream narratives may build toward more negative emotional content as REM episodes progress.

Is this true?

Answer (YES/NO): YES